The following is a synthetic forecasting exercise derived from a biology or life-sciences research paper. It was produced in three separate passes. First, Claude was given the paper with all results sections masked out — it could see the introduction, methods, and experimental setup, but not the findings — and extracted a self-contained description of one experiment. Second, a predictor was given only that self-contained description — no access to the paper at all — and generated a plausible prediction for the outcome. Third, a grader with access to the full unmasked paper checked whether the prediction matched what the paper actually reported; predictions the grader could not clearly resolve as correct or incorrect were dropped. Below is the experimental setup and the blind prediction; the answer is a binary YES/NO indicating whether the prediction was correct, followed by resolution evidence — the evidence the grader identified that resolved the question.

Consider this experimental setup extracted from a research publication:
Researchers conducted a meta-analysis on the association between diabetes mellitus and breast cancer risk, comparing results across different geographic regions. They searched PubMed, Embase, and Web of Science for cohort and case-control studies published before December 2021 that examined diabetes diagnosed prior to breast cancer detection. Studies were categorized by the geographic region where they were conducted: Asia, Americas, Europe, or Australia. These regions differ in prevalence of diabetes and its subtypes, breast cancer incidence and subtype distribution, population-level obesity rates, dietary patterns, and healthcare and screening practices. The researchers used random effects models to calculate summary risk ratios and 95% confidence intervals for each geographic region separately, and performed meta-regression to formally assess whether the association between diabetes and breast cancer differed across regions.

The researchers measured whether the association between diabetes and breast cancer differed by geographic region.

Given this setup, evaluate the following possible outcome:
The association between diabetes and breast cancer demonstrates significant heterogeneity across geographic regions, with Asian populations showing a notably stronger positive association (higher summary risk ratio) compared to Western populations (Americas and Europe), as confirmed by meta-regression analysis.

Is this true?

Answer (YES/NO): NO